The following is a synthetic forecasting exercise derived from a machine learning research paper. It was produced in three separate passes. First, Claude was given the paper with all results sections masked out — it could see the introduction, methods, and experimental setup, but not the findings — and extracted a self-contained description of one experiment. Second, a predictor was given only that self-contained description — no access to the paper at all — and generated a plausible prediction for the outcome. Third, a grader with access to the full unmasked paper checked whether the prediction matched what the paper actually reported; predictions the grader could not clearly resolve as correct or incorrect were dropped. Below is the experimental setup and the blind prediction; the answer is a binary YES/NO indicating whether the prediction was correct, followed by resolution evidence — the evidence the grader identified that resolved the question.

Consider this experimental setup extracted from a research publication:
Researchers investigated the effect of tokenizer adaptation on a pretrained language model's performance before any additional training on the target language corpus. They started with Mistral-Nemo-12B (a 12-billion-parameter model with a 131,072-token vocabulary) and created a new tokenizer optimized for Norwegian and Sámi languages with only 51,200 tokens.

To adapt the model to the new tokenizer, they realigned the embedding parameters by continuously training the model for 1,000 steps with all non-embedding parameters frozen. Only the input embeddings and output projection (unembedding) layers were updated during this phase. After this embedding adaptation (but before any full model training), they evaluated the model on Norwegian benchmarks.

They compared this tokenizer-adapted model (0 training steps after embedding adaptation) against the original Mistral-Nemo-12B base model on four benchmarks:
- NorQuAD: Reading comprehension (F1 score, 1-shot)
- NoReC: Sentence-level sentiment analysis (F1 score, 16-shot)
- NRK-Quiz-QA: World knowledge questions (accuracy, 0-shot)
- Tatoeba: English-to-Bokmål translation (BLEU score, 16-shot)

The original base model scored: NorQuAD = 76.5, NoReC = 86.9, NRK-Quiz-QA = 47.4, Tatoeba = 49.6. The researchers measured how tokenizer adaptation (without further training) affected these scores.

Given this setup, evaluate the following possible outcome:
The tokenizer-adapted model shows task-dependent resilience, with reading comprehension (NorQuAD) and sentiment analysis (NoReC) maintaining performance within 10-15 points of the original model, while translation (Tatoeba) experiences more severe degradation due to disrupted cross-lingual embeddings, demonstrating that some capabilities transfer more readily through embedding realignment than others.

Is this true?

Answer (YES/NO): NO